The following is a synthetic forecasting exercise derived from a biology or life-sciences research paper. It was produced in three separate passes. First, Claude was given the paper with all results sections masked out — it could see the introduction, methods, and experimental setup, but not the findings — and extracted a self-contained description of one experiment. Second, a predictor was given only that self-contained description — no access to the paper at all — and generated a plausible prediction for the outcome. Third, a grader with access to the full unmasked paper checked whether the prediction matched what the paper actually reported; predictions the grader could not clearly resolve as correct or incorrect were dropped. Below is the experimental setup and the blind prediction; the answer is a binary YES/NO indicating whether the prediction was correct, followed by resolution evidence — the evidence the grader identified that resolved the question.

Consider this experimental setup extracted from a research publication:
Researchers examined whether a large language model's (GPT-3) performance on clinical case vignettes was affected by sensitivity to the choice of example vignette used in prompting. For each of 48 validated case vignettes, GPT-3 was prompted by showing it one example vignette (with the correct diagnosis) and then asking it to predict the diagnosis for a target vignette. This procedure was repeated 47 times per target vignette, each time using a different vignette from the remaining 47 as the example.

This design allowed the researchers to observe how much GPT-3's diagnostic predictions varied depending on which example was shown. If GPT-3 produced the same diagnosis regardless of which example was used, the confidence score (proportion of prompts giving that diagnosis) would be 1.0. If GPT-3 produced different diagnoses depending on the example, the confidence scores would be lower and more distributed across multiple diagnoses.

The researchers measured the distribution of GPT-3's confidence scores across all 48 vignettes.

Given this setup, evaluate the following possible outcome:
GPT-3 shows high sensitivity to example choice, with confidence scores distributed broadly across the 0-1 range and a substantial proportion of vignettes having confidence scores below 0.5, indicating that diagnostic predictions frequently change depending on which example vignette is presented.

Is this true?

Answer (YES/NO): NO